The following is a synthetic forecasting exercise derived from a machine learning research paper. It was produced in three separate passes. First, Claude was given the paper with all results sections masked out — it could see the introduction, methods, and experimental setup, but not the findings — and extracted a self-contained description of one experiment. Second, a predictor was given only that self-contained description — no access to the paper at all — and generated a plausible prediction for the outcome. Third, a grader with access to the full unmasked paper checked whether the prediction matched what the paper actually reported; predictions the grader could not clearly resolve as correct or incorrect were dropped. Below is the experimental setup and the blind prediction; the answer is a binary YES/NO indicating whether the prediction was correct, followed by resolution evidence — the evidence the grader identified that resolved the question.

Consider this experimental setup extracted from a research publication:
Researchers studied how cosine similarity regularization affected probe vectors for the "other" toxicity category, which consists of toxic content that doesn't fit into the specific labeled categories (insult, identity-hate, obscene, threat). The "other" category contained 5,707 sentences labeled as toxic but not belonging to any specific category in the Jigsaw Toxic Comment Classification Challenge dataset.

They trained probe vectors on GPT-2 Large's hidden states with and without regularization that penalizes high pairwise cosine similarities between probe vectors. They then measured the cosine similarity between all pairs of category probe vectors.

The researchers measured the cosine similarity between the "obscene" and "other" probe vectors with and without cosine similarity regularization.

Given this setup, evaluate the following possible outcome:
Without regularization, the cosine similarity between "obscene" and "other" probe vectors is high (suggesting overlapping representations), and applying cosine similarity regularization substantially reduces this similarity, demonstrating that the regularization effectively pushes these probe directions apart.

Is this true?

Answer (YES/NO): NO